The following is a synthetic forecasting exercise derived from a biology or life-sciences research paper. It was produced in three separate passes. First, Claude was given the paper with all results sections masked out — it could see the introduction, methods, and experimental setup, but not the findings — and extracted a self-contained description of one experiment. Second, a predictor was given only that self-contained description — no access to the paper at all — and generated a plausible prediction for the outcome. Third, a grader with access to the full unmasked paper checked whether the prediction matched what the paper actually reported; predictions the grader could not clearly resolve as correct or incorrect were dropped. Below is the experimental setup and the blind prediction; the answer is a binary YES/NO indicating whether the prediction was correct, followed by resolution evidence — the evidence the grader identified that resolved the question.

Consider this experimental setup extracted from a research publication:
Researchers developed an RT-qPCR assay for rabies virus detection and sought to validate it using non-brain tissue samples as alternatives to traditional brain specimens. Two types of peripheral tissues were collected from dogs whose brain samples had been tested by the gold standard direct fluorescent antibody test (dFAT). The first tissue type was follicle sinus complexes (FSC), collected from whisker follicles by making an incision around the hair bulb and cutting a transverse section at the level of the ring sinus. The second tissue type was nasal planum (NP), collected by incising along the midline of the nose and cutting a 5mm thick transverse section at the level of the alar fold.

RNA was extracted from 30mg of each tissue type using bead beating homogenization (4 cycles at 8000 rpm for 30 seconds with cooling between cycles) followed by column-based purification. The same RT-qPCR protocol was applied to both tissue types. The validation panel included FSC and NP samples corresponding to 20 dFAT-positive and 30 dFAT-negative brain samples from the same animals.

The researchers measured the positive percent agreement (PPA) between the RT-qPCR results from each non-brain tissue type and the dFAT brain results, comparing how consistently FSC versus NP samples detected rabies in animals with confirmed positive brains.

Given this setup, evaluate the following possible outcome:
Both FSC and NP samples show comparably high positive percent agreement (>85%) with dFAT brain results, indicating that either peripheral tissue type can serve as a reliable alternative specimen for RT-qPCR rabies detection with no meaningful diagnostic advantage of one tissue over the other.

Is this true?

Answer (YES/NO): YES